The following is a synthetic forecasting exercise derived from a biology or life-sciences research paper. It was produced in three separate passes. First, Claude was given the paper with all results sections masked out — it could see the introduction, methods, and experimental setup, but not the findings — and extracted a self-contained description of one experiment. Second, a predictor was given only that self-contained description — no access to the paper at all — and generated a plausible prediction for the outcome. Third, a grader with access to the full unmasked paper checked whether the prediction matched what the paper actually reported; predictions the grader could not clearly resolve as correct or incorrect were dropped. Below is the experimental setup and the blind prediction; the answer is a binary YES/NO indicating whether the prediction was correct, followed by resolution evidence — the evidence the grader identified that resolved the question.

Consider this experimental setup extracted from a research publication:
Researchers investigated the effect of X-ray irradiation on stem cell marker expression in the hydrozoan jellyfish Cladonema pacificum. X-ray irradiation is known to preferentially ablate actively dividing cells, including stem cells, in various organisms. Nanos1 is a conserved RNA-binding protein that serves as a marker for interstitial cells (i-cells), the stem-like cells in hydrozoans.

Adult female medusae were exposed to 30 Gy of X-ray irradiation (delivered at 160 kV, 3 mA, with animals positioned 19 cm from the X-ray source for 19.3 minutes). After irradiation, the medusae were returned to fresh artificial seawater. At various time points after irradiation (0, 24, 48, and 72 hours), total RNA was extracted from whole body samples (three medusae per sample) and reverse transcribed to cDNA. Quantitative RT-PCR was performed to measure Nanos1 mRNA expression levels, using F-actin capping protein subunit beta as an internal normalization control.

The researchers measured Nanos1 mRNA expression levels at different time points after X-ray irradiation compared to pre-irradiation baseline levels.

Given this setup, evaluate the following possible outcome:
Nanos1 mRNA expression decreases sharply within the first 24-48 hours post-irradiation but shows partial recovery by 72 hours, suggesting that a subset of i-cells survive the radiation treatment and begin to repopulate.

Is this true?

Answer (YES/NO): NO